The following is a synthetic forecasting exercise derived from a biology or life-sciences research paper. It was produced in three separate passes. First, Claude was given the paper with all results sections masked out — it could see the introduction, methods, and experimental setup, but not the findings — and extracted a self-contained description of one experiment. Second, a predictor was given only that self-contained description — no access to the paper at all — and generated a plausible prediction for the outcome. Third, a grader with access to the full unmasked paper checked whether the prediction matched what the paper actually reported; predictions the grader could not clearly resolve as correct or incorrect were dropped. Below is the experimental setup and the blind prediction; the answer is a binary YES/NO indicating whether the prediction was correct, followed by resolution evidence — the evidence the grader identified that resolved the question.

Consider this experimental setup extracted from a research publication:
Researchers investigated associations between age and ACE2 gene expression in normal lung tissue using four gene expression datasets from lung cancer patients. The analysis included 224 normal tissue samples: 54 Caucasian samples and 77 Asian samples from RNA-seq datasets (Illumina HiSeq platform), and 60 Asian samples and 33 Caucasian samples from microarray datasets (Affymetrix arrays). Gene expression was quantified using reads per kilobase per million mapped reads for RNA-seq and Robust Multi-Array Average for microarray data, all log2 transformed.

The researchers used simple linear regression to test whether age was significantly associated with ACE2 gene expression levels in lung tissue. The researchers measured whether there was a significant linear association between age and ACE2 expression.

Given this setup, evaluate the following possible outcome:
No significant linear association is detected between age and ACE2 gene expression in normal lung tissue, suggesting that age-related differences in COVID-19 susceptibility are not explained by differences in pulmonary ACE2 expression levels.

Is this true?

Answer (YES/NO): YES